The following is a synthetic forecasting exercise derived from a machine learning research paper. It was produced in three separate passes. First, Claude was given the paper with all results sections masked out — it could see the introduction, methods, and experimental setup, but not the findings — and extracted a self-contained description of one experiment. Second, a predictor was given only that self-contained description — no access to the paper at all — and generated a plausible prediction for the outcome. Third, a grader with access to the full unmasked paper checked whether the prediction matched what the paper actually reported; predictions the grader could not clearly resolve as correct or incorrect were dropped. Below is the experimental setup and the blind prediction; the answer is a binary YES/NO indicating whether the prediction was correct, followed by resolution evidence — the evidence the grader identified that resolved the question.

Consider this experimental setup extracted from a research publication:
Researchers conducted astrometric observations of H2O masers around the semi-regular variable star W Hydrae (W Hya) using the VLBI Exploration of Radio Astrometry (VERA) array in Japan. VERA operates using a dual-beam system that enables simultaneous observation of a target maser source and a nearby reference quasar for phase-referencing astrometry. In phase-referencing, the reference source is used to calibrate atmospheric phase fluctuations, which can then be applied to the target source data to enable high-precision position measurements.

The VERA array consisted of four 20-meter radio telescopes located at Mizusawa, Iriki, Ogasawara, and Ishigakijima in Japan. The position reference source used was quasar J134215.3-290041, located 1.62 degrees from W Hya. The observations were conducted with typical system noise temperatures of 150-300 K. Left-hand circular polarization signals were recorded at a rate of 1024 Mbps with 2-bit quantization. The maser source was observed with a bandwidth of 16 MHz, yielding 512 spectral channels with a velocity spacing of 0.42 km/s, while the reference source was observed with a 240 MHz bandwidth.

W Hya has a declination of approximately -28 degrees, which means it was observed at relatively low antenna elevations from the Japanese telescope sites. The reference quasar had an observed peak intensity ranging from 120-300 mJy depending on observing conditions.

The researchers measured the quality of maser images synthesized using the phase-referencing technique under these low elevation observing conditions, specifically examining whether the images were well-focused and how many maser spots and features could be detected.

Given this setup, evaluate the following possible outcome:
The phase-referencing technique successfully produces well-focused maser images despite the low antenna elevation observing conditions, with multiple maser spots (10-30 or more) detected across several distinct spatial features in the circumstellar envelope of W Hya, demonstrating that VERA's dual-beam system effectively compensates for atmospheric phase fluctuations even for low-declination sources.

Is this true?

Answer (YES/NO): NO